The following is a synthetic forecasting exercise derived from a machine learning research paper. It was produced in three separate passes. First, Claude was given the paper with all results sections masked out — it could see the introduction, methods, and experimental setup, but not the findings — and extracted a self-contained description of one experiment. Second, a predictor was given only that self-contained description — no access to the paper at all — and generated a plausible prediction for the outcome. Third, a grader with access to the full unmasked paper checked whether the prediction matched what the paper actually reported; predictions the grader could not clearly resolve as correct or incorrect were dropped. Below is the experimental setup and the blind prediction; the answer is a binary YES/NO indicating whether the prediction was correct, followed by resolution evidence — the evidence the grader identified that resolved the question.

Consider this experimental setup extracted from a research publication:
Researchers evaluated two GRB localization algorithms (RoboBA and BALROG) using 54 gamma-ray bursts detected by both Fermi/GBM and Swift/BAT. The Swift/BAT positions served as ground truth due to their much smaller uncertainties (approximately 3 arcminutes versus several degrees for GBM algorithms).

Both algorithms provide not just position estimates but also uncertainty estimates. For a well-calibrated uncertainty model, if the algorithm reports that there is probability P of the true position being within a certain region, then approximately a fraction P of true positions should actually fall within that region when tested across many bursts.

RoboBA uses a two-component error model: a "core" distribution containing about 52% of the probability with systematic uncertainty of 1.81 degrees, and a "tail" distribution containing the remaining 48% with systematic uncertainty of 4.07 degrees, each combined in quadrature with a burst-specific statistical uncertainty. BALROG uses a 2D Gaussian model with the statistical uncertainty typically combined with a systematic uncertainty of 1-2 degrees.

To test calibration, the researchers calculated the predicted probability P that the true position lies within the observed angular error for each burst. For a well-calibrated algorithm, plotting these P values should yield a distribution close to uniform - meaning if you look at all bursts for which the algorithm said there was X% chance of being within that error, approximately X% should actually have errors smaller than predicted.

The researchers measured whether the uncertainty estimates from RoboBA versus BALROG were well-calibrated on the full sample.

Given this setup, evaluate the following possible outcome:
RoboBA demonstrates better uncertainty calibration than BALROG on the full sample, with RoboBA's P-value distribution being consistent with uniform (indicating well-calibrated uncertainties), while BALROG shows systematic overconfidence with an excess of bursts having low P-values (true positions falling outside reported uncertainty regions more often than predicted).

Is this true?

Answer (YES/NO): YES